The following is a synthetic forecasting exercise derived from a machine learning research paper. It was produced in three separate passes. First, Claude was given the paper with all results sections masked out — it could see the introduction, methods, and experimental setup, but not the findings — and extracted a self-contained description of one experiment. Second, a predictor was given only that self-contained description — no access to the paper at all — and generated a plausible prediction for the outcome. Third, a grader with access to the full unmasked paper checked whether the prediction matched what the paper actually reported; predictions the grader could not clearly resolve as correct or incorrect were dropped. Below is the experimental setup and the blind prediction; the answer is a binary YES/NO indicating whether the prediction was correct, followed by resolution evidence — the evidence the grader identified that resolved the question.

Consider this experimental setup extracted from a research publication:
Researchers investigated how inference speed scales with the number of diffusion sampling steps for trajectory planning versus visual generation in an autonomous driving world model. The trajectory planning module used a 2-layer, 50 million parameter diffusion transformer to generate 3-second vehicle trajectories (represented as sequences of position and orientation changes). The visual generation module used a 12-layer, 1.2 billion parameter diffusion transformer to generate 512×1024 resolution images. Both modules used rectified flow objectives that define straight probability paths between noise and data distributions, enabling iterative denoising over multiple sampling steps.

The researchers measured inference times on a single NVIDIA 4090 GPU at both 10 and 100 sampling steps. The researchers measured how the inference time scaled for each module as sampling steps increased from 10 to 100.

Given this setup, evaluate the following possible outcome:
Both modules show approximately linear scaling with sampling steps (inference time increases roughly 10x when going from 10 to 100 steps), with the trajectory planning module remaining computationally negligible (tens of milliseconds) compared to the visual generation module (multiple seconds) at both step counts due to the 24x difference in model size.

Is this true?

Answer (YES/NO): NO